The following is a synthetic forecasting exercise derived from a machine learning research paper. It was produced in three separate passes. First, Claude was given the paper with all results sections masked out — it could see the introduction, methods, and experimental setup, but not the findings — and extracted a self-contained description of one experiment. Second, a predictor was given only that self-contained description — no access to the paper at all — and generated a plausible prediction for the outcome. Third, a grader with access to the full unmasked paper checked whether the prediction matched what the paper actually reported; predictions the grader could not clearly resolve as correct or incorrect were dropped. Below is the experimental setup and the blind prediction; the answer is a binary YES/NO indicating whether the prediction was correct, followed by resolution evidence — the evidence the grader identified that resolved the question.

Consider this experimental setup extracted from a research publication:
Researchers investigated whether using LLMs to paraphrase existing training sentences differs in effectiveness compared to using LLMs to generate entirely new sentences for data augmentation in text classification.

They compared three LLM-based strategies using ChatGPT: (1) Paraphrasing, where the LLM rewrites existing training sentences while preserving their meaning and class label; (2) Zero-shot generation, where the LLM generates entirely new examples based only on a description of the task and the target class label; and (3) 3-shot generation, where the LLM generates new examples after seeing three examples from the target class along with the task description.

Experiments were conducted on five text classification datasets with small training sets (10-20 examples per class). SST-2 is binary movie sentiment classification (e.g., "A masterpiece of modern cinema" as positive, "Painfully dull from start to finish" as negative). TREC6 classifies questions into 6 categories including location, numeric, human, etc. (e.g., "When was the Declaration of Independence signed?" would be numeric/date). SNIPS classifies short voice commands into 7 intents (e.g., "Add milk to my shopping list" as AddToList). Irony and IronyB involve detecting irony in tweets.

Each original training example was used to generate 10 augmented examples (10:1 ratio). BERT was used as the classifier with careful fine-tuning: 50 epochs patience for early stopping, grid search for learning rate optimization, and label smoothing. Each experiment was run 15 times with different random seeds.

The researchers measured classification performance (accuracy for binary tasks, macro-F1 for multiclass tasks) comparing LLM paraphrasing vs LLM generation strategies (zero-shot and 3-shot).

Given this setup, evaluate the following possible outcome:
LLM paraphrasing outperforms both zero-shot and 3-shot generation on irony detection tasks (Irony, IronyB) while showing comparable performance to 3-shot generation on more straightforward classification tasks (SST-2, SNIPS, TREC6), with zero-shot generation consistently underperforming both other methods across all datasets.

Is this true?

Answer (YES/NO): NO